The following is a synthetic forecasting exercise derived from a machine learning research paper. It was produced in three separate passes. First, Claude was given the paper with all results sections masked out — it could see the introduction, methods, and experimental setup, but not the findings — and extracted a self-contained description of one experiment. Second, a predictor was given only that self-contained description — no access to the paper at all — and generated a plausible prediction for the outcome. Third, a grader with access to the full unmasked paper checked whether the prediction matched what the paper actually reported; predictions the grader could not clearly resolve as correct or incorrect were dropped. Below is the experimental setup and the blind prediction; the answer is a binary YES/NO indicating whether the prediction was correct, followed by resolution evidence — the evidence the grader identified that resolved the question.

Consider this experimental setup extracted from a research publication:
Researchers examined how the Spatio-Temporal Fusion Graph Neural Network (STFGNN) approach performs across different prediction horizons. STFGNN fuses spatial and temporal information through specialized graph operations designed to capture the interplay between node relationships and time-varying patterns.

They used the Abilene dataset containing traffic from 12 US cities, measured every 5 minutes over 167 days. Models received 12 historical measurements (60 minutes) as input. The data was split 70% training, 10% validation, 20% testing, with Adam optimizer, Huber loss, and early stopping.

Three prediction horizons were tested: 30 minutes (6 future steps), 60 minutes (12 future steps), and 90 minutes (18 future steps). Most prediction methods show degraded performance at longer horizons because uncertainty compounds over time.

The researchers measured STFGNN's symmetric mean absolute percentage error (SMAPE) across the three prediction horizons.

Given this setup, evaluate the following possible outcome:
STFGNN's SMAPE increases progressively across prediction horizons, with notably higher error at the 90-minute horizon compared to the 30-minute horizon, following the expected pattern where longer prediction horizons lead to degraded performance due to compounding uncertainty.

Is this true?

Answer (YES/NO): NO